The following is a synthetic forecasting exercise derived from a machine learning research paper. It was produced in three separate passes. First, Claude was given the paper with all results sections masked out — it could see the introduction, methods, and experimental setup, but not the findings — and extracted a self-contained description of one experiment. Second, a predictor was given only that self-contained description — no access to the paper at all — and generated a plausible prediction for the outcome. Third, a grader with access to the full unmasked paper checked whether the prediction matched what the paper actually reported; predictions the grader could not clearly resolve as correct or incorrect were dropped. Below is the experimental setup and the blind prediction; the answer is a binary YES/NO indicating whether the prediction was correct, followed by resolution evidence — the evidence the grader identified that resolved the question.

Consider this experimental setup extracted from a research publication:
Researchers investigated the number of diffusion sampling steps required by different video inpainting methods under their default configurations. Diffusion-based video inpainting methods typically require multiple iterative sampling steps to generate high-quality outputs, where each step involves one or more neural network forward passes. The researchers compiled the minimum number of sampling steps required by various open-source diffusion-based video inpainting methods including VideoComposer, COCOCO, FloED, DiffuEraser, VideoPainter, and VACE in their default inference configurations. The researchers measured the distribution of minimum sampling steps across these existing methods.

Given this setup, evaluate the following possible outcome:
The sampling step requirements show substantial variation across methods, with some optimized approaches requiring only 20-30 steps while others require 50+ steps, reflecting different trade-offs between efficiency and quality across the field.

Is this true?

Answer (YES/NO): YES